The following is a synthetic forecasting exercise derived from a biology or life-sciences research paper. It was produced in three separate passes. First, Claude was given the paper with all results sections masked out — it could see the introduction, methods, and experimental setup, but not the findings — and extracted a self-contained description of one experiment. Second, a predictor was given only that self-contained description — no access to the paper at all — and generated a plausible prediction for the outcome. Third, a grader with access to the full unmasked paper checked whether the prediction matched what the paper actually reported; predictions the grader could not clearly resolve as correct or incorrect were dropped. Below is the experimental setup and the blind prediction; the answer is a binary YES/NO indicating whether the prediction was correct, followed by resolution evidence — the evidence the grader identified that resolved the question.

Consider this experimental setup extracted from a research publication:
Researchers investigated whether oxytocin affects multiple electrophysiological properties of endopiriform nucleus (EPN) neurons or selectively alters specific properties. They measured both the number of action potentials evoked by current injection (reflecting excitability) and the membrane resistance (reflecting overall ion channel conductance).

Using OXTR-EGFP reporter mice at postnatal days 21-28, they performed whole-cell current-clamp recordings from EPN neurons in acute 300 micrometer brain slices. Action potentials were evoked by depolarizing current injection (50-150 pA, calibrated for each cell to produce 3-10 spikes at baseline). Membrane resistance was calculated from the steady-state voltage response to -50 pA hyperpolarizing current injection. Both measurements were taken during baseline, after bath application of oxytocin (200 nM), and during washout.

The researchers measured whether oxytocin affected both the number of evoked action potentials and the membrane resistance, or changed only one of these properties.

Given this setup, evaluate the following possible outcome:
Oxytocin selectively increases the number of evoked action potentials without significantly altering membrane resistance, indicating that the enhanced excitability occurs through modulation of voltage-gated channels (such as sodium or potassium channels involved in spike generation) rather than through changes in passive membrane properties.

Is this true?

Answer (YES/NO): NO